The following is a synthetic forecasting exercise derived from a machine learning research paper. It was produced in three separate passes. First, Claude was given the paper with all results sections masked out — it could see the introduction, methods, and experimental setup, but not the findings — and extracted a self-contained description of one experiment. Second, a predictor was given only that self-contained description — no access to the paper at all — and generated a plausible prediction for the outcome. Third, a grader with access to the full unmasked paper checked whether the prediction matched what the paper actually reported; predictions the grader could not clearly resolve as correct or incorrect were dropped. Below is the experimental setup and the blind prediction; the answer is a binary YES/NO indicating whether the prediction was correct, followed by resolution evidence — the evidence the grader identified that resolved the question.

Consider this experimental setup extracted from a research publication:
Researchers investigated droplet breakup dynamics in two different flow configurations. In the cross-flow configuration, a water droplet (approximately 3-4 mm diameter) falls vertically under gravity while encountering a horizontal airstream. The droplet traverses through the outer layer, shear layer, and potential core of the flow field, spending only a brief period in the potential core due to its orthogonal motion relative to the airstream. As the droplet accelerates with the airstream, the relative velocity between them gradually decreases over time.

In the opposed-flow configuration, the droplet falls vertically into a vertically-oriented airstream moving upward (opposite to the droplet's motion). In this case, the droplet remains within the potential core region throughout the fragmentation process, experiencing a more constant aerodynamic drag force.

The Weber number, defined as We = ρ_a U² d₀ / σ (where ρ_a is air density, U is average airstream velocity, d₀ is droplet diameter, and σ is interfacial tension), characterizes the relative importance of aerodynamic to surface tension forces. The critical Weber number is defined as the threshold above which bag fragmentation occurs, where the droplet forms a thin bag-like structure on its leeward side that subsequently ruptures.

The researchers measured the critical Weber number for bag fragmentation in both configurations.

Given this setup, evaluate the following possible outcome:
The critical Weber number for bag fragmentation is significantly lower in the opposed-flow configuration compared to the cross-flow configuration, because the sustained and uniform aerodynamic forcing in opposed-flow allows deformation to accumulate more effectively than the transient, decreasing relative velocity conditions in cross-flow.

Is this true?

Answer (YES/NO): YES